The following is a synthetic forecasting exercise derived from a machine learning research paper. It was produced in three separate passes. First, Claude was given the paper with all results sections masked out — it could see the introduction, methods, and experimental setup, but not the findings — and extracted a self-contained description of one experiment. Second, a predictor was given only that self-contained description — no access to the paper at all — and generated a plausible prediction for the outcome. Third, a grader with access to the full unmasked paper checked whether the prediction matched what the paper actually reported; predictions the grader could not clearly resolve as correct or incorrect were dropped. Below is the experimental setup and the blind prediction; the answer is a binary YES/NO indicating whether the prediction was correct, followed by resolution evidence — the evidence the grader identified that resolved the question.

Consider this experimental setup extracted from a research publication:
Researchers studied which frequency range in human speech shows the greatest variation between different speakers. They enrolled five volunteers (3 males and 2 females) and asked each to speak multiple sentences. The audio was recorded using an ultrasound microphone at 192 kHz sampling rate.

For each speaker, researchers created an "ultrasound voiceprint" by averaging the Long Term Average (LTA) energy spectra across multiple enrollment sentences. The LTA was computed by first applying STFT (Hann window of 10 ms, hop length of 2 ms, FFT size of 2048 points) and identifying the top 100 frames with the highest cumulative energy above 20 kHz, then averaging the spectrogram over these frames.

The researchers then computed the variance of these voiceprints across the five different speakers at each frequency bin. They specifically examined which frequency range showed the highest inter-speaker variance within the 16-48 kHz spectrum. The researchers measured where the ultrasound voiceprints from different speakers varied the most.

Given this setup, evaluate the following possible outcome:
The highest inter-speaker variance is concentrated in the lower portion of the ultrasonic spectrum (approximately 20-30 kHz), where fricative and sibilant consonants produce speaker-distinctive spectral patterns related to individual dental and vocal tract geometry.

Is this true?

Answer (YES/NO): NO